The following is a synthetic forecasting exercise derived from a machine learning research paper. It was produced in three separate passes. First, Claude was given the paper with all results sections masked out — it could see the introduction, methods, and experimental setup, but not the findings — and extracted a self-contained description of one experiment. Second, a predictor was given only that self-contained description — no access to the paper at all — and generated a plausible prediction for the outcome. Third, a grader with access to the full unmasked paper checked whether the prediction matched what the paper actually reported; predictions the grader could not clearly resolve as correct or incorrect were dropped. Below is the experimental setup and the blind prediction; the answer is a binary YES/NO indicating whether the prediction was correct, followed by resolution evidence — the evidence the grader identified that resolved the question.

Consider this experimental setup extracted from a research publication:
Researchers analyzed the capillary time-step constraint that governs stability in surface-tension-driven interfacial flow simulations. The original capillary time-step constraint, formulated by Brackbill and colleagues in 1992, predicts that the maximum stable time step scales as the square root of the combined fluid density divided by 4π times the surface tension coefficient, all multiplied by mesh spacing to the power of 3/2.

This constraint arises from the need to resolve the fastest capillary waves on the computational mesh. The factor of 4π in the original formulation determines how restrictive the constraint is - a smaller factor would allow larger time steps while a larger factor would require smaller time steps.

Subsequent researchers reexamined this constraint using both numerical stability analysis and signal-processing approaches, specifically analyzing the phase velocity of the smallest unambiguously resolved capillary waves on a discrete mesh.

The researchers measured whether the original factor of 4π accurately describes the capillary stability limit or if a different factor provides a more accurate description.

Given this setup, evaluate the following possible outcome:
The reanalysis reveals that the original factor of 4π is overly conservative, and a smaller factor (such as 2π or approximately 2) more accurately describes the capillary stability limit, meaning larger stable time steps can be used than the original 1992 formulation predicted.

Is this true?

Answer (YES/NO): YES